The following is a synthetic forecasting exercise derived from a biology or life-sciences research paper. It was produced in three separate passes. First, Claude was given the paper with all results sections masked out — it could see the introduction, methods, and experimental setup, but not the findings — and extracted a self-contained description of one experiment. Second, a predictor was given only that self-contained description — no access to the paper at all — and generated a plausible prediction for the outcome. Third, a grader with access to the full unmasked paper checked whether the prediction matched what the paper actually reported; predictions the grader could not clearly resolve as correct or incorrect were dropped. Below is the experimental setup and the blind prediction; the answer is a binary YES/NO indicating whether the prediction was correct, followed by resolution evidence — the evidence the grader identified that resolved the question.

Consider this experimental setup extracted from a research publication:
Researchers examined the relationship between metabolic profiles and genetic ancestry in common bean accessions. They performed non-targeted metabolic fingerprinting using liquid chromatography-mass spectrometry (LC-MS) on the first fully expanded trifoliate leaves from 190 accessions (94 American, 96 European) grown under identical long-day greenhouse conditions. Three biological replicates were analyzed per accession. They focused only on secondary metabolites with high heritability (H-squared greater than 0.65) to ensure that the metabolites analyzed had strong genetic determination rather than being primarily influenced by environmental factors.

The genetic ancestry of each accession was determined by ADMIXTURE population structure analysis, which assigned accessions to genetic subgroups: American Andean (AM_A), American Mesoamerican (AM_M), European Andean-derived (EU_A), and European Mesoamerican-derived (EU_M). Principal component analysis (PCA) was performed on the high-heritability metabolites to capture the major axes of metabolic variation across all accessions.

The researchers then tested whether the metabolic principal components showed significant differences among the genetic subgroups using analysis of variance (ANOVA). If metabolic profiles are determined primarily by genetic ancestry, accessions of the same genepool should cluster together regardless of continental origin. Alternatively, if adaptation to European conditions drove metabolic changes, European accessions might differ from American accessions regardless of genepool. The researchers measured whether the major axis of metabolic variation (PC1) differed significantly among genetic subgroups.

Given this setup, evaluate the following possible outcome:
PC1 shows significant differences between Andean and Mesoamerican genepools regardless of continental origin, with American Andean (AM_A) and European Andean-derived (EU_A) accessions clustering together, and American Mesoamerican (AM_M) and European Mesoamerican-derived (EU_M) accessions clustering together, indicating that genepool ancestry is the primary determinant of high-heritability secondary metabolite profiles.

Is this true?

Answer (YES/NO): NO